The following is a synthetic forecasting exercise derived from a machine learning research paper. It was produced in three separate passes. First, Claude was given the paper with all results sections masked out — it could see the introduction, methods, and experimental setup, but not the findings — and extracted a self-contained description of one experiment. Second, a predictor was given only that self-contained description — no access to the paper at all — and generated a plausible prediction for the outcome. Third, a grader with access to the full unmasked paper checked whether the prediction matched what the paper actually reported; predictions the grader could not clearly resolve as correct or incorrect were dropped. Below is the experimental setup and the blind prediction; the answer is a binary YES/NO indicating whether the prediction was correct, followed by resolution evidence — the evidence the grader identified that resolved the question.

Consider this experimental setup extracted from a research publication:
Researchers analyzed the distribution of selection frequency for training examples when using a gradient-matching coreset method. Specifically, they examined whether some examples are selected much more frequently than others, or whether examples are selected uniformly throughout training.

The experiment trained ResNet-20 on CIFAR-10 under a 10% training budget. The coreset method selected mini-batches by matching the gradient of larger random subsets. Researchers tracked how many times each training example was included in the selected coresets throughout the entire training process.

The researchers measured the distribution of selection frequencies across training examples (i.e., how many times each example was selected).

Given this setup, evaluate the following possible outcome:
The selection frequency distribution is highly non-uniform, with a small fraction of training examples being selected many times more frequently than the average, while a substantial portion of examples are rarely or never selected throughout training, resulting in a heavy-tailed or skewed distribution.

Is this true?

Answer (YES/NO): YES